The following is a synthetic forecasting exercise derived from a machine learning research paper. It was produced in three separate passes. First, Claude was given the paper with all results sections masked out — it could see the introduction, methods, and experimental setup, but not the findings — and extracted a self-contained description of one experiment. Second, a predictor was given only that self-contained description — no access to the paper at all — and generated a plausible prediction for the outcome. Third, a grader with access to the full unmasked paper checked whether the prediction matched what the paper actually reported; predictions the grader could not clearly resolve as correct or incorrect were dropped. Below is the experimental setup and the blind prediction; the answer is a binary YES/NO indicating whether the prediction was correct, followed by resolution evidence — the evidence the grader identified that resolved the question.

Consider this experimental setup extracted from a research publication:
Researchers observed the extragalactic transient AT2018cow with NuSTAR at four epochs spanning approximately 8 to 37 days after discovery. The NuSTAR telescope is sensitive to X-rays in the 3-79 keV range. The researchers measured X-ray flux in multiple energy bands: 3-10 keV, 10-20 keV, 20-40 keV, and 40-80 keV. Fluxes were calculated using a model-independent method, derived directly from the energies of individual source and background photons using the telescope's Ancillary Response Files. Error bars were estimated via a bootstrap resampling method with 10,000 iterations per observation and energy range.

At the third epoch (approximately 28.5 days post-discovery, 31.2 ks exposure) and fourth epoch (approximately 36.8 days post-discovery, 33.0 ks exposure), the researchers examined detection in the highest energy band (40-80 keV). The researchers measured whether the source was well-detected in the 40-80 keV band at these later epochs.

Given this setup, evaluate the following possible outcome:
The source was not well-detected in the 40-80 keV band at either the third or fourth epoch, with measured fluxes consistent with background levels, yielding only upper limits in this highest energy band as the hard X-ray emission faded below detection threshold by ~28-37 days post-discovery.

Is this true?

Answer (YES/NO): YES